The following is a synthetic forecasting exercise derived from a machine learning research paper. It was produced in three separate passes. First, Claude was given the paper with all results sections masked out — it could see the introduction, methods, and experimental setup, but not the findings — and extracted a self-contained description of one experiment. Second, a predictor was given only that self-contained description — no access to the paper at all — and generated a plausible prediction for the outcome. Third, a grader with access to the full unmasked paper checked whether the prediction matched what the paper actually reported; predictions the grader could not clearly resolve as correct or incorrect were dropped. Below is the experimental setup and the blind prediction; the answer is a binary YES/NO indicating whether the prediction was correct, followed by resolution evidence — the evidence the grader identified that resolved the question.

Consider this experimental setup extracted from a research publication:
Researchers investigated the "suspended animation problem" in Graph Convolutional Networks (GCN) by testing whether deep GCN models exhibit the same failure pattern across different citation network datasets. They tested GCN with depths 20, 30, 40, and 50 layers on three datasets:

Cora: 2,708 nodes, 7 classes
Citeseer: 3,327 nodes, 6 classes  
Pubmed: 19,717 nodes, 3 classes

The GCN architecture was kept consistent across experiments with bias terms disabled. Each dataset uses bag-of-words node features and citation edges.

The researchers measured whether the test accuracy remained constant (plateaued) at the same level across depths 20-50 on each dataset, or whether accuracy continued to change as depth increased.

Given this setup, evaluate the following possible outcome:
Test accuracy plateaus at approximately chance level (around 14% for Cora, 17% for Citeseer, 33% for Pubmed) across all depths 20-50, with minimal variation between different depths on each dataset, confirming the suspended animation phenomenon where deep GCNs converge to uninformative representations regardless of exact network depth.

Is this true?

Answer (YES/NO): NO